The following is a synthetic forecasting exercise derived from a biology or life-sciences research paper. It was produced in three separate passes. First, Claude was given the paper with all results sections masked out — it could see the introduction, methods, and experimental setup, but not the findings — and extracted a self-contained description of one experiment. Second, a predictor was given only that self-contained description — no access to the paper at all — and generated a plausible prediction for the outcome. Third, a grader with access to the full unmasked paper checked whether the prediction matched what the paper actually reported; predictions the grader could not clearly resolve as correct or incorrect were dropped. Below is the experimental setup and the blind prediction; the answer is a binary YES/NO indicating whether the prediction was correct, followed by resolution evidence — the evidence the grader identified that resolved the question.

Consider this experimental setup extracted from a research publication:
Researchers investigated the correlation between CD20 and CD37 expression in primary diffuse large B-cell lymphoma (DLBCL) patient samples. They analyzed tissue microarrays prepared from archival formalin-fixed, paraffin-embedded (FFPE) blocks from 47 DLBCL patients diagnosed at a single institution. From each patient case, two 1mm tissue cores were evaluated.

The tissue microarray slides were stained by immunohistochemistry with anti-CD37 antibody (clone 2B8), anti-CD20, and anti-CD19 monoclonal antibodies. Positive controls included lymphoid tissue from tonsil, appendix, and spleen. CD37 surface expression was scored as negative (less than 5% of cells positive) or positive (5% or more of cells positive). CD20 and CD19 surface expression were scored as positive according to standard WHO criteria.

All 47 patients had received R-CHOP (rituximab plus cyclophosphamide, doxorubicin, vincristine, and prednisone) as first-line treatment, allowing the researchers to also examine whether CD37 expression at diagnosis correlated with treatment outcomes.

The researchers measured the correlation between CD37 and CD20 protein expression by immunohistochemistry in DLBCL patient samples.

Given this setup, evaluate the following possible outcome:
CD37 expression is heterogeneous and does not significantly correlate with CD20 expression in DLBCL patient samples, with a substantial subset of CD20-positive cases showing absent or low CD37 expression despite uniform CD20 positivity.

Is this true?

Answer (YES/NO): YES